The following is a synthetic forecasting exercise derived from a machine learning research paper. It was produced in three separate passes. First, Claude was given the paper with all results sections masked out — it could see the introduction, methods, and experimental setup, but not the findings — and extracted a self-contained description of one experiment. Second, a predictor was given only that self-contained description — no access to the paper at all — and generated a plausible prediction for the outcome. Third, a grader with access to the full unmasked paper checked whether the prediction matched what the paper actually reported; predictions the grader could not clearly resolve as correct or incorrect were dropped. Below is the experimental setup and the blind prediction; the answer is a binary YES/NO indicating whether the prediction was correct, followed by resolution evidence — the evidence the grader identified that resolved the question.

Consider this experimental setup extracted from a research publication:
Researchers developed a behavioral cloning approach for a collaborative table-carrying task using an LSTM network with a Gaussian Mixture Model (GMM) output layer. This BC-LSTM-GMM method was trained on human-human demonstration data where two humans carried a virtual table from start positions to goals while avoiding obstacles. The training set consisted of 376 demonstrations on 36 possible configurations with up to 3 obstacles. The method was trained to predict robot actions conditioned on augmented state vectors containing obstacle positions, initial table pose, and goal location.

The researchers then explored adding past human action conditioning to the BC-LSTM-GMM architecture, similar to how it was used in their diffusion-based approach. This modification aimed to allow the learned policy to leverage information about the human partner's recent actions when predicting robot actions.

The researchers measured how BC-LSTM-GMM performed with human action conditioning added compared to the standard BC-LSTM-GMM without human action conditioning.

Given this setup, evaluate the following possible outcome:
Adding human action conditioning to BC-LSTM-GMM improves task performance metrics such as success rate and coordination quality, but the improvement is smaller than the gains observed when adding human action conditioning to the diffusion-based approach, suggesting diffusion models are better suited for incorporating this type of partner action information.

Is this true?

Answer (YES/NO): NO